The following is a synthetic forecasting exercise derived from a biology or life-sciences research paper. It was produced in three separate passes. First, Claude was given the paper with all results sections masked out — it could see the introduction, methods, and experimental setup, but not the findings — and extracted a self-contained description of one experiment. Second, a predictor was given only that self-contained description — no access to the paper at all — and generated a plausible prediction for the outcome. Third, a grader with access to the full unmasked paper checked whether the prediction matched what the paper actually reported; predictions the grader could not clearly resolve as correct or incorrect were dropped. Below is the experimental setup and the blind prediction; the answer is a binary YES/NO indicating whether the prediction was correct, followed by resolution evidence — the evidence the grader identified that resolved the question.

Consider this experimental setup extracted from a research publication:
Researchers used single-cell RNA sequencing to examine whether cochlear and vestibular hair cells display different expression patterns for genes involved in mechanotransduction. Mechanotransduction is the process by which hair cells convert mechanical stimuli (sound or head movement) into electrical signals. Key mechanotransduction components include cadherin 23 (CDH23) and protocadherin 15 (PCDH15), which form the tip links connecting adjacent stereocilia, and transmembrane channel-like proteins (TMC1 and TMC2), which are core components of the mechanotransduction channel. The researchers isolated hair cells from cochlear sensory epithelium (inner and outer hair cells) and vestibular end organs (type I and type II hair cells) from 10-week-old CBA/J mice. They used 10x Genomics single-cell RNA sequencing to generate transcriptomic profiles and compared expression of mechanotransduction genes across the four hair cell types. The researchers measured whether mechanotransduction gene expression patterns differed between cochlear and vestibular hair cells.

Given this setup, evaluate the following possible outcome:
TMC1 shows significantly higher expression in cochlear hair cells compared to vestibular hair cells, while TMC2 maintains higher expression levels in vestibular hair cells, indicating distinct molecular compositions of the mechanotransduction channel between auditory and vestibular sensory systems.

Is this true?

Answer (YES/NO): NO